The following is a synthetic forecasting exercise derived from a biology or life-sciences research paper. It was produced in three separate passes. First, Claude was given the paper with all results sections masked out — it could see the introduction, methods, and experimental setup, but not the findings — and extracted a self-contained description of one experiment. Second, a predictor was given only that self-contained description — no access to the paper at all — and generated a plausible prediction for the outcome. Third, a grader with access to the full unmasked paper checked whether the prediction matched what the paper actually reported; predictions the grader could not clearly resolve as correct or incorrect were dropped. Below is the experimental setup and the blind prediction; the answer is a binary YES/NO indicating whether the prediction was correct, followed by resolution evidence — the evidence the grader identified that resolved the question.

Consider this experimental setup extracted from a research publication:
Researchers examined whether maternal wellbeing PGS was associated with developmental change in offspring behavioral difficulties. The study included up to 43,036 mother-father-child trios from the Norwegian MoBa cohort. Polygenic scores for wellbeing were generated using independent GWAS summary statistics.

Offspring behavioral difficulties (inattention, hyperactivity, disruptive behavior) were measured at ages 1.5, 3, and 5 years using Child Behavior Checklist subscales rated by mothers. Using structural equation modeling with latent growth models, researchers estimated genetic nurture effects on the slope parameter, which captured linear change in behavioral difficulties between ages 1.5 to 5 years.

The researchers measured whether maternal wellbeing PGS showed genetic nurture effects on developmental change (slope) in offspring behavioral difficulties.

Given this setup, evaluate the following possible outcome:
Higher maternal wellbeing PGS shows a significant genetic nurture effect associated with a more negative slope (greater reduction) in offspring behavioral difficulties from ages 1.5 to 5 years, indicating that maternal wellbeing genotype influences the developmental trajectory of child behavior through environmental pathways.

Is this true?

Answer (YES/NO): YES